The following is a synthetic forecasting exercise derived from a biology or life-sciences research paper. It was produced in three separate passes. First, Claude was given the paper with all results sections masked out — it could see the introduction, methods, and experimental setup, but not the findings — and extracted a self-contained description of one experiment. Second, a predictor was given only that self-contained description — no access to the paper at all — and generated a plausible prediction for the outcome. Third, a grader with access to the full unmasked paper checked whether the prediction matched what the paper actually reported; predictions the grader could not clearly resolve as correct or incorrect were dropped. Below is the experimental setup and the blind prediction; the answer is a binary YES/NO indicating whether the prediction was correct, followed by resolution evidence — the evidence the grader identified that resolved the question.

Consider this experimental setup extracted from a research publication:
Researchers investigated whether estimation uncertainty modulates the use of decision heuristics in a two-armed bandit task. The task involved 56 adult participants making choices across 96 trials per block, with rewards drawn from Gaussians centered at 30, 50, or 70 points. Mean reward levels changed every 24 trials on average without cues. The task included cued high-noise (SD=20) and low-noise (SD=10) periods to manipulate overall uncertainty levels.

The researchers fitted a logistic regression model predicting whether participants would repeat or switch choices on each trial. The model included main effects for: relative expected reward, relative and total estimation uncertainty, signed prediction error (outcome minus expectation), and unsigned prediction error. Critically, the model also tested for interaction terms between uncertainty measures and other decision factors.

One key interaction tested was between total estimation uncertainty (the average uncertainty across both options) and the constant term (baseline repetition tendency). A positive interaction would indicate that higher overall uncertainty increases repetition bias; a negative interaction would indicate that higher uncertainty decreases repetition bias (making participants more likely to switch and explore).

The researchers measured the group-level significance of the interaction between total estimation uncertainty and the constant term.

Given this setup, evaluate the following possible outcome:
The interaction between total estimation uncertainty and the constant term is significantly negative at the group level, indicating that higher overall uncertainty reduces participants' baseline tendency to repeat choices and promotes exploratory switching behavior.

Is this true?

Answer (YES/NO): NO